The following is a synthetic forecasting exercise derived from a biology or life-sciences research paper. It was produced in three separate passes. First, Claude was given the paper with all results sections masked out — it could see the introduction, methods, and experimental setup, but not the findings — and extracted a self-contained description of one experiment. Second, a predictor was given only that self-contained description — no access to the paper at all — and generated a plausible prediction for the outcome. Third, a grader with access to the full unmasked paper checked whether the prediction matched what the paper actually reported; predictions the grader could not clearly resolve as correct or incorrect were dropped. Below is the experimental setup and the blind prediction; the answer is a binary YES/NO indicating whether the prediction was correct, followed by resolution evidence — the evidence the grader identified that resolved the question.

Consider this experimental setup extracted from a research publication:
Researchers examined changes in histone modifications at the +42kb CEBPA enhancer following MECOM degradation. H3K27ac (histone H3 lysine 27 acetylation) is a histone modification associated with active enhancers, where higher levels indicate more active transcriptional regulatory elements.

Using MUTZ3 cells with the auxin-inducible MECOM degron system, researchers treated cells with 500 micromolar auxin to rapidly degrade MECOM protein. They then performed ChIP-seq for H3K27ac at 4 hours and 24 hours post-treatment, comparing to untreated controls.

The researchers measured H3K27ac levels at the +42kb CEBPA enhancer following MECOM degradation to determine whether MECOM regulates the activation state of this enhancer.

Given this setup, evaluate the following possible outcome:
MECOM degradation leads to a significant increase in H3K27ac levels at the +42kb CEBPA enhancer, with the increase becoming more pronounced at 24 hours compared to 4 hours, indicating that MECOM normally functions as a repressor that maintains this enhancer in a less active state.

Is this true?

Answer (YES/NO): YES